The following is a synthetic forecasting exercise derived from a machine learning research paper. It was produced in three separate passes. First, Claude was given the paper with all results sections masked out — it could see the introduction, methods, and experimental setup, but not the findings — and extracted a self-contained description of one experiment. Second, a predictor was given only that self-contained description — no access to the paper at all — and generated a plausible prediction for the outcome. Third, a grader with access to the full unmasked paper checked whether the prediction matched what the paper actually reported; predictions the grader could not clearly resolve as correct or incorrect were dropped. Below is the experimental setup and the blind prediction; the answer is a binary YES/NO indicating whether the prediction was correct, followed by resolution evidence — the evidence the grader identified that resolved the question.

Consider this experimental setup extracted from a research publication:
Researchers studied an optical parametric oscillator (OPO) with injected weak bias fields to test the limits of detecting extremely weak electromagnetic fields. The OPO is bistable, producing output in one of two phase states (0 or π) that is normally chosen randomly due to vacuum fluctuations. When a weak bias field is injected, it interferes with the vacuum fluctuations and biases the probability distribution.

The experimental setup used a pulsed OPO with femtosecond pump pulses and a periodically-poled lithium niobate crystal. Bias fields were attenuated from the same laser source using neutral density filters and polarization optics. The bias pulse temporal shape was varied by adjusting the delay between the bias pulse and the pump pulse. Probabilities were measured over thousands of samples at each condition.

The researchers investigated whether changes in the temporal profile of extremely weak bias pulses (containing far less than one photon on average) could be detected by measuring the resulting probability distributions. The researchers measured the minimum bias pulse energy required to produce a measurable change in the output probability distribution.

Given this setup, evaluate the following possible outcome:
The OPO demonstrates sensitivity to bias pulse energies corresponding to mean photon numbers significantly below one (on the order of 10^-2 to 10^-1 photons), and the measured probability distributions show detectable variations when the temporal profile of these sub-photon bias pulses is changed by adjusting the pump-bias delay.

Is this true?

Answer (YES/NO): YES